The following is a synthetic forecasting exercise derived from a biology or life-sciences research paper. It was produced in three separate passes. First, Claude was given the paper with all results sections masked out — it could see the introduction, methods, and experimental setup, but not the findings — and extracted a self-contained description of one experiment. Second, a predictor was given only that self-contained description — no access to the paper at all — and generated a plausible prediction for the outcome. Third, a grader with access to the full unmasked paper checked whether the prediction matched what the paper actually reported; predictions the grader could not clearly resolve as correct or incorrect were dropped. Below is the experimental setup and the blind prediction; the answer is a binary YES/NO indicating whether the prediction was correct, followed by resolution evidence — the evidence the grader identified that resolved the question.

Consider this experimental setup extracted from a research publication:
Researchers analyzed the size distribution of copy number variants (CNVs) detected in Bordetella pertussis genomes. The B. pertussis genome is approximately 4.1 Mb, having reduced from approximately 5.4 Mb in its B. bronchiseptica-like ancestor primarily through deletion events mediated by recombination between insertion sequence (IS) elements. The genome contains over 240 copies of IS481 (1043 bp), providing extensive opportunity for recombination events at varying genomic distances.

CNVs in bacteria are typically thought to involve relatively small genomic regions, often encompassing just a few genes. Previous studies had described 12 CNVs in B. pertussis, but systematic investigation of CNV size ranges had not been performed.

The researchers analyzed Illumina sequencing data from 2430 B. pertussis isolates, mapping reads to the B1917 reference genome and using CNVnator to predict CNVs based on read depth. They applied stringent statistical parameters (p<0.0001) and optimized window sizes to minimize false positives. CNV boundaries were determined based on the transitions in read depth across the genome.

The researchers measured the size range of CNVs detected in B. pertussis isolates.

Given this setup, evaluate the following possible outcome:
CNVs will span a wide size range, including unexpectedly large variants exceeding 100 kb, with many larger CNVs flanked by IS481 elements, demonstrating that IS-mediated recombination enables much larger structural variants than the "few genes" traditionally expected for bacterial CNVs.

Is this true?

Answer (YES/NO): YES